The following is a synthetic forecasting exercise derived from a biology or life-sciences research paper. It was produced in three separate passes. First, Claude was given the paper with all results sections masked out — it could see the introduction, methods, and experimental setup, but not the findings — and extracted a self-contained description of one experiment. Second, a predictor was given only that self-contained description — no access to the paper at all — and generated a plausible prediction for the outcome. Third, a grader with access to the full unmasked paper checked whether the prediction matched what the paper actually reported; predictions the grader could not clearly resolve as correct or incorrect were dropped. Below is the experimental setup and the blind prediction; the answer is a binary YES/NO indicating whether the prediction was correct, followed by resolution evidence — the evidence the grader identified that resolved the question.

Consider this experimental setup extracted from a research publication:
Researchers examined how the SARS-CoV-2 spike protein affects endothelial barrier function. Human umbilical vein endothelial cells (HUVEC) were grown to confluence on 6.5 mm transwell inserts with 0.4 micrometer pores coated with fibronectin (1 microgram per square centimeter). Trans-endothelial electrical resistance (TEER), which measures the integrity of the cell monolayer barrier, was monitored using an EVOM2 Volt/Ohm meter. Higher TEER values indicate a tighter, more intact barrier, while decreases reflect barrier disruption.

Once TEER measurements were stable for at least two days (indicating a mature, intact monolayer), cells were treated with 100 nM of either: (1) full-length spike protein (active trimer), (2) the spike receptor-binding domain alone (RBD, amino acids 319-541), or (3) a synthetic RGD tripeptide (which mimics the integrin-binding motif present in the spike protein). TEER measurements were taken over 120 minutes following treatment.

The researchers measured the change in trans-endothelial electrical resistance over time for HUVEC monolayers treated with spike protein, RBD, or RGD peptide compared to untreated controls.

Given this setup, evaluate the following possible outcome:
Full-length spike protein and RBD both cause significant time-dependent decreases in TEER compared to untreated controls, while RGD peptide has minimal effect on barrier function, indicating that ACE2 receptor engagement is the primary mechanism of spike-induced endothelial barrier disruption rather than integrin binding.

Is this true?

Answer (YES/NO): NO